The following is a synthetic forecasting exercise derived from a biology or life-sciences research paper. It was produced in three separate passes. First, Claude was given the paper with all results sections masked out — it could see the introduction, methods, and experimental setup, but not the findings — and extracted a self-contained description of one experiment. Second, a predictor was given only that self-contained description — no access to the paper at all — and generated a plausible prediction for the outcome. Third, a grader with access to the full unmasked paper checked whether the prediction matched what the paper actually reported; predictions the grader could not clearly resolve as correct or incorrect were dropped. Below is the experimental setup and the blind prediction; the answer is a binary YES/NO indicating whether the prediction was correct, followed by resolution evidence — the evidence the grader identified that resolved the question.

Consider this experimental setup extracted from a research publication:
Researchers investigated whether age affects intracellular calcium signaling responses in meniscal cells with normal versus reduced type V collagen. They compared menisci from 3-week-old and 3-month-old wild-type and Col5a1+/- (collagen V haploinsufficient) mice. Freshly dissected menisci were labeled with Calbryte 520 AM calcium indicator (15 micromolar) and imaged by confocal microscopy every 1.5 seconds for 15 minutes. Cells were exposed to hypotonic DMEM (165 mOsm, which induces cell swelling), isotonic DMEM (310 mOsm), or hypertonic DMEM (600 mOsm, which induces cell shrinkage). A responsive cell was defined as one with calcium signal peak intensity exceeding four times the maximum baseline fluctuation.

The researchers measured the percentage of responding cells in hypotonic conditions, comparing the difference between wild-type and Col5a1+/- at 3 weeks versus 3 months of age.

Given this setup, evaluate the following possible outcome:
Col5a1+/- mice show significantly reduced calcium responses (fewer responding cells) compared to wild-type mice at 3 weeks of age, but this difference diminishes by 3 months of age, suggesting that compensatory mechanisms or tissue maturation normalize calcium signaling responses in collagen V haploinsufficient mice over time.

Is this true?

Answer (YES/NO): NO